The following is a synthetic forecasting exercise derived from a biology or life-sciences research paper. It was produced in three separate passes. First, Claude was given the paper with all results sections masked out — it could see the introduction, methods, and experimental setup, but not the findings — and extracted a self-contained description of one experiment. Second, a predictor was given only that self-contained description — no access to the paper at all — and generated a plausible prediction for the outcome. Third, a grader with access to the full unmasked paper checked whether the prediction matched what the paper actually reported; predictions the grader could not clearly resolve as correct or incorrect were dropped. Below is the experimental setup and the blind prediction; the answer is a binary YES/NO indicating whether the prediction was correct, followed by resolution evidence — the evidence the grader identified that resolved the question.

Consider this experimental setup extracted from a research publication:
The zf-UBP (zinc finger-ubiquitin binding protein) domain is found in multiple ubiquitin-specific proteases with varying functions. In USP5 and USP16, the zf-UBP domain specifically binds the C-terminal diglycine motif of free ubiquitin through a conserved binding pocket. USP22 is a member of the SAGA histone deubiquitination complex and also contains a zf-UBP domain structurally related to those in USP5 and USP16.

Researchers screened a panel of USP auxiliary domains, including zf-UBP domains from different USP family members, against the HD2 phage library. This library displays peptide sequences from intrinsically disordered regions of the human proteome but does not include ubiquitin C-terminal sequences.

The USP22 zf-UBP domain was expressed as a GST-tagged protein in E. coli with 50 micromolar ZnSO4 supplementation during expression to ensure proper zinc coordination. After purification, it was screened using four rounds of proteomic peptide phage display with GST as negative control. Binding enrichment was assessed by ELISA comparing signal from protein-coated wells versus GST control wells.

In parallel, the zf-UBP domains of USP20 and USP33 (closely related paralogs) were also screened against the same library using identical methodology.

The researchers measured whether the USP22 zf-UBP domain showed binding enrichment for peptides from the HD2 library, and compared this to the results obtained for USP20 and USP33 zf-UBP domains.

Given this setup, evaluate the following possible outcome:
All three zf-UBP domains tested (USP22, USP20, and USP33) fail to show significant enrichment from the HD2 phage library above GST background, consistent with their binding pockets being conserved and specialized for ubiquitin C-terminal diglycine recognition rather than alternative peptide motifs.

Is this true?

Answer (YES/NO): NO